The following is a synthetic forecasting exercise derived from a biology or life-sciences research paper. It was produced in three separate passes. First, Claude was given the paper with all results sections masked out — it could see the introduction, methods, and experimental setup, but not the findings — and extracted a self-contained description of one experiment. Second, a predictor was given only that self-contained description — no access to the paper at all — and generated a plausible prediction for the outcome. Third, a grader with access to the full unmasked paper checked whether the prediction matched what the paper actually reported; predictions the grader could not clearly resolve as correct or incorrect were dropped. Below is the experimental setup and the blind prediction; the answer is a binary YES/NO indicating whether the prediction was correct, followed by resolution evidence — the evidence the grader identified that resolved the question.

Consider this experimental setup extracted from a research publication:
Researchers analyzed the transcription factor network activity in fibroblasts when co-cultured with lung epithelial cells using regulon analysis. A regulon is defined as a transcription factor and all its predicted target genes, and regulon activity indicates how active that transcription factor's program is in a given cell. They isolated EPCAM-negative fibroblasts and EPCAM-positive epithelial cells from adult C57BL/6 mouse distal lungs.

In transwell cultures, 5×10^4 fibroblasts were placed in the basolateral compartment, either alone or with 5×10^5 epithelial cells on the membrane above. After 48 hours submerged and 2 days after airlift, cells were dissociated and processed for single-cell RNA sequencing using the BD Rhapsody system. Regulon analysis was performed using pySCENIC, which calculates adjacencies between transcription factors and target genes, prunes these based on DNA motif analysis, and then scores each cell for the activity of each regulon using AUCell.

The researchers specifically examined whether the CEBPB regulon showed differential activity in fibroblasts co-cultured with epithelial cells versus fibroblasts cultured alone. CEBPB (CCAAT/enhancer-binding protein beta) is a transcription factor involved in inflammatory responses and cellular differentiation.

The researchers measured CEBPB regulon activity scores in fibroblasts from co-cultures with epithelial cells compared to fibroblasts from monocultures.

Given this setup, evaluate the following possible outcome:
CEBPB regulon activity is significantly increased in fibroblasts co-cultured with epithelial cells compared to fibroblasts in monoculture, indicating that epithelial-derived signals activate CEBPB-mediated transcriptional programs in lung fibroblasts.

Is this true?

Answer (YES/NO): YES